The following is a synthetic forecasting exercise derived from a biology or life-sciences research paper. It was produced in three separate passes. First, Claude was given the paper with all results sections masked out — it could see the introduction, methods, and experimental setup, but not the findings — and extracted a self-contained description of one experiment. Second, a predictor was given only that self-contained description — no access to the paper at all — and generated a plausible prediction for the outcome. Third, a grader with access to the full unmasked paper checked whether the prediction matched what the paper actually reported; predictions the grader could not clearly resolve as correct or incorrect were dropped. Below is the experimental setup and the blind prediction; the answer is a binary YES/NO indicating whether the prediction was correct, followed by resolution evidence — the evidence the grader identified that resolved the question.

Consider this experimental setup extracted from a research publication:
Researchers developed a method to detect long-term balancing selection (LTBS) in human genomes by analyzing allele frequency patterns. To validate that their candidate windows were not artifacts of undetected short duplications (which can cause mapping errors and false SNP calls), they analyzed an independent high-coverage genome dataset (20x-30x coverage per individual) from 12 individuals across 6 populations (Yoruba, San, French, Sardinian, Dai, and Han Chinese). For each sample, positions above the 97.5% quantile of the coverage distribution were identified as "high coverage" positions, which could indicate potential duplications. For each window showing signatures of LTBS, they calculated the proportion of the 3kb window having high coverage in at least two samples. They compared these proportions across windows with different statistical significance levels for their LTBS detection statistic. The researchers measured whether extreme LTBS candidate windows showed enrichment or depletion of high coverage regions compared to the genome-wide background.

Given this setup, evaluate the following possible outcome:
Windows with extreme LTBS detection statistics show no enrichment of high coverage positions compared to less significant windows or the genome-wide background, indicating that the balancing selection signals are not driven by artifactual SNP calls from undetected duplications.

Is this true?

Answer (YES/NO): YES